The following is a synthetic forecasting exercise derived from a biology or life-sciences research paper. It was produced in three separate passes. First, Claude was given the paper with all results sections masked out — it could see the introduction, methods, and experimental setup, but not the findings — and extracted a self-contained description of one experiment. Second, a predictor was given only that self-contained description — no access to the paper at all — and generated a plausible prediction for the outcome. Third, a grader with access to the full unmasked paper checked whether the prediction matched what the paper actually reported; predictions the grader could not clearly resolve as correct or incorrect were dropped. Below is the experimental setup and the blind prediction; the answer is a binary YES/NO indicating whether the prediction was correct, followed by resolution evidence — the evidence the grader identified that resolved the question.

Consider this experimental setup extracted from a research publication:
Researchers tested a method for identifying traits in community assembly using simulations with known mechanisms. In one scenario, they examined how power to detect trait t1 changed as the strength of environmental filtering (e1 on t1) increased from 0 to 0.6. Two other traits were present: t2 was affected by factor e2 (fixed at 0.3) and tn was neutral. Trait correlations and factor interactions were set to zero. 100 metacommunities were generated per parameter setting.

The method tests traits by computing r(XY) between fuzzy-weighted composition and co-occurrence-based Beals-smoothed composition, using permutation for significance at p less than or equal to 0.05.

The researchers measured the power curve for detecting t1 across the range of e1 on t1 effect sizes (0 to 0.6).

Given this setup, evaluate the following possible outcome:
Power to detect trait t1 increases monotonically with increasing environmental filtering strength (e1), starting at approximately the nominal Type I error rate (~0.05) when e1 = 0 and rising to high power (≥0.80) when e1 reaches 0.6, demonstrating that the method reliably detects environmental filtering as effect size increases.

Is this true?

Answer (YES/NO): YES